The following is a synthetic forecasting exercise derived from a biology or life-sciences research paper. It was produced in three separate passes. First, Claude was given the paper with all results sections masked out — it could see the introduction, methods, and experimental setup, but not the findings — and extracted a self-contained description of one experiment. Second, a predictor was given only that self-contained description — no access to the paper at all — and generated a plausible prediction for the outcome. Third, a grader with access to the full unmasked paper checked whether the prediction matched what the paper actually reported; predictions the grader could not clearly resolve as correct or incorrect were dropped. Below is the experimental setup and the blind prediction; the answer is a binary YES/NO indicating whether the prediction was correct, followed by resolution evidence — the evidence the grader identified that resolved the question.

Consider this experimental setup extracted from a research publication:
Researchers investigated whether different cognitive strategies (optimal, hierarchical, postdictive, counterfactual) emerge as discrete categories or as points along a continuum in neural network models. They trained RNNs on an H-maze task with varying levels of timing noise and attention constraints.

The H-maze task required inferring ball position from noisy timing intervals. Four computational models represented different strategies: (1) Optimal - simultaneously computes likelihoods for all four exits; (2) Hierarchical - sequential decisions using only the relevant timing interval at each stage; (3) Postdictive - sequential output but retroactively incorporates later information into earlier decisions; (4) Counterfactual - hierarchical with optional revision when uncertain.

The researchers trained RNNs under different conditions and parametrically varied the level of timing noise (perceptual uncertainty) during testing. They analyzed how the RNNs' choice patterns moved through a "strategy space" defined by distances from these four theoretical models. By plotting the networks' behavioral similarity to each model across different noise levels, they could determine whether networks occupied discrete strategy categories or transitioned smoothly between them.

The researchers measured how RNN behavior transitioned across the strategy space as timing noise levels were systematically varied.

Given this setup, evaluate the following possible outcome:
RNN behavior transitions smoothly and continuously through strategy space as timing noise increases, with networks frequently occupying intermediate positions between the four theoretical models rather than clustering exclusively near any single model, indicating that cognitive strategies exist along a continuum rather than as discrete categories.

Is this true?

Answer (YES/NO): YES